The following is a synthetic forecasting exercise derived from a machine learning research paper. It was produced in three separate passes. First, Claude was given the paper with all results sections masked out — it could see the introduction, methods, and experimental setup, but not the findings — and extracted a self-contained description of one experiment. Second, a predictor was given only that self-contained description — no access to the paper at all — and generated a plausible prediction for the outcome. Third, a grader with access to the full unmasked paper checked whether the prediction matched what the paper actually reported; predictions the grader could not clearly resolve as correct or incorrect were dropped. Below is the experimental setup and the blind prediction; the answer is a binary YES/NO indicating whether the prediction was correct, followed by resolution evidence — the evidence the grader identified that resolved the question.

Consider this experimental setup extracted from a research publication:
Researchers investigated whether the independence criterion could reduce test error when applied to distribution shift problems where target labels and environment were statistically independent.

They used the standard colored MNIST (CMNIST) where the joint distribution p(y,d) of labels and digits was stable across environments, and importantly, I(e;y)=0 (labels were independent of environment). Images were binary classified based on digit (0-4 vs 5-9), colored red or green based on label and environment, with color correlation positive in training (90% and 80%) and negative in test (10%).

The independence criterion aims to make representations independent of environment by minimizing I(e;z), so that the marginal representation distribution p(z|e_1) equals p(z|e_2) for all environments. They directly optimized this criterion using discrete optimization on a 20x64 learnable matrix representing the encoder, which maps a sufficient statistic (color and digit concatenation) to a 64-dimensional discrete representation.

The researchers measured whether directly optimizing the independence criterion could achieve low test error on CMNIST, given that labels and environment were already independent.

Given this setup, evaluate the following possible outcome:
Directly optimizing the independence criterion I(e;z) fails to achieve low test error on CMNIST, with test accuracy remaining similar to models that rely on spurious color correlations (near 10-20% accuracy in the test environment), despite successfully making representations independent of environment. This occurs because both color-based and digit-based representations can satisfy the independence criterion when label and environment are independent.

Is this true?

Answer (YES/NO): YES